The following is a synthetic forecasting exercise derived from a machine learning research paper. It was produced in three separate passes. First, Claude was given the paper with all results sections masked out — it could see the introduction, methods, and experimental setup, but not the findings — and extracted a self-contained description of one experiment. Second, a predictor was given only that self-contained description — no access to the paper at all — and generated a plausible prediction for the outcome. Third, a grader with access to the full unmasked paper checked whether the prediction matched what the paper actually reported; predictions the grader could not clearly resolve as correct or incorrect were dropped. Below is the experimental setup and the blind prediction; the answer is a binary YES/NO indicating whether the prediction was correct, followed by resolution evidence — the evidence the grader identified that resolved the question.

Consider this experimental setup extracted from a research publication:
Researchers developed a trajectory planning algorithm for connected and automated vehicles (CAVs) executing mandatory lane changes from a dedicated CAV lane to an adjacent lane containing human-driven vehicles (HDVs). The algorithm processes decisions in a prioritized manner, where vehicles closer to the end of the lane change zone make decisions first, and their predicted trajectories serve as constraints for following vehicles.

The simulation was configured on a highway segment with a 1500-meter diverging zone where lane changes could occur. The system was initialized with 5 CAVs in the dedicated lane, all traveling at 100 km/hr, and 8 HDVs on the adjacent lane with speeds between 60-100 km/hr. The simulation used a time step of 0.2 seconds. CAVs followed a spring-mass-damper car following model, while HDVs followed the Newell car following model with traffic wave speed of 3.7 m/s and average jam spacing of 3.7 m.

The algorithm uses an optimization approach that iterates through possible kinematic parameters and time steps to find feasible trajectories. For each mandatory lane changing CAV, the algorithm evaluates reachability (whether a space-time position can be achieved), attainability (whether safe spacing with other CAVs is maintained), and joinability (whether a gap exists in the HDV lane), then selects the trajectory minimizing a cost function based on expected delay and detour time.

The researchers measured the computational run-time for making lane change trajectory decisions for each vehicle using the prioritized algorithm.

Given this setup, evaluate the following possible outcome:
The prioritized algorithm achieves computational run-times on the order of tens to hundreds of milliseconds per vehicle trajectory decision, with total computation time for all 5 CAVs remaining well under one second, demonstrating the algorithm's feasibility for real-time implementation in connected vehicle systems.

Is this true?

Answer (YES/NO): YES